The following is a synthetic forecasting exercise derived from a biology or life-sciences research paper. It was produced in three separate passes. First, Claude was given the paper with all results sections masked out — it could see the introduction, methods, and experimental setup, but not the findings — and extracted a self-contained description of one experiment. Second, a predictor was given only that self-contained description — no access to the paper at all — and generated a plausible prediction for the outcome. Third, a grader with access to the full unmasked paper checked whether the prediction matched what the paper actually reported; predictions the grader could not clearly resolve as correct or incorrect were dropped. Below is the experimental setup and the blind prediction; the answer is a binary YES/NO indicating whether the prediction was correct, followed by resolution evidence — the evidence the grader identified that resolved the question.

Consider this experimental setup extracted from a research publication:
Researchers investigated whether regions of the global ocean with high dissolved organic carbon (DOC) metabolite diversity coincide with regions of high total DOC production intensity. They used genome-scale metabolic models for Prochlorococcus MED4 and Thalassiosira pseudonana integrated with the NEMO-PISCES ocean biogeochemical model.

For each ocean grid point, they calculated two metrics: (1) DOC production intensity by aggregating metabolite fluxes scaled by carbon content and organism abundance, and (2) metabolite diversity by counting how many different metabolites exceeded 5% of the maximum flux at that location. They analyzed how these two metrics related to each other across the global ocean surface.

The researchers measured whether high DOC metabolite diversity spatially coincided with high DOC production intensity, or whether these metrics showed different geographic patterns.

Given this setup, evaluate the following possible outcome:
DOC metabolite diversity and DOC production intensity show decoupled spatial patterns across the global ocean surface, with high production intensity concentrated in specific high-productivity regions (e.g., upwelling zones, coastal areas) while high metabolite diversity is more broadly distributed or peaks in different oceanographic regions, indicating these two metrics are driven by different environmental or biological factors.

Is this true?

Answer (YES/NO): YES